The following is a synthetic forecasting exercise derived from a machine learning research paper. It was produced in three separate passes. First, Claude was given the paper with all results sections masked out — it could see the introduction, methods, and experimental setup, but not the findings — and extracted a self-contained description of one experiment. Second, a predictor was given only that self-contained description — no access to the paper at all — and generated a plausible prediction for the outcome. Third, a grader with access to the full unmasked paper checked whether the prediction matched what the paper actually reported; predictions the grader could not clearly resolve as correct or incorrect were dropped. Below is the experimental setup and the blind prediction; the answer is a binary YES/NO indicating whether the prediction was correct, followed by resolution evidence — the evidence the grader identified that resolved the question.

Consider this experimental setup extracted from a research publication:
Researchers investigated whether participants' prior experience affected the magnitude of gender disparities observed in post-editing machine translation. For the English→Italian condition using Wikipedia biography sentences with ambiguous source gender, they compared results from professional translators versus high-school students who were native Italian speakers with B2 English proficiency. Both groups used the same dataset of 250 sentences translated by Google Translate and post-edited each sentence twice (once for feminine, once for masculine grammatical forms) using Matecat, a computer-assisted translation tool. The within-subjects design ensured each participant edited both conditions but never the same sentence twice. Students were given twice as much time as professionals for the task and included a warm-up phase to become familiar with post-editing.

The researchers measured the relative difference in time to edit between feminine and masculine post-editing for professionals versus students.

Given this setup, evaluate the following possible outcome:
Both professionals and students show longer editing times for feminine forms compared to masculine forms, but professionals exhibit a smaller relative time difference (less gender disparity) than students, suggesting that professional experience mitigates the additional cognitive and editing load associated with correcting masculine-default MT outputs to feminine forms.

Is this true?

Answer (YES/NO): YES